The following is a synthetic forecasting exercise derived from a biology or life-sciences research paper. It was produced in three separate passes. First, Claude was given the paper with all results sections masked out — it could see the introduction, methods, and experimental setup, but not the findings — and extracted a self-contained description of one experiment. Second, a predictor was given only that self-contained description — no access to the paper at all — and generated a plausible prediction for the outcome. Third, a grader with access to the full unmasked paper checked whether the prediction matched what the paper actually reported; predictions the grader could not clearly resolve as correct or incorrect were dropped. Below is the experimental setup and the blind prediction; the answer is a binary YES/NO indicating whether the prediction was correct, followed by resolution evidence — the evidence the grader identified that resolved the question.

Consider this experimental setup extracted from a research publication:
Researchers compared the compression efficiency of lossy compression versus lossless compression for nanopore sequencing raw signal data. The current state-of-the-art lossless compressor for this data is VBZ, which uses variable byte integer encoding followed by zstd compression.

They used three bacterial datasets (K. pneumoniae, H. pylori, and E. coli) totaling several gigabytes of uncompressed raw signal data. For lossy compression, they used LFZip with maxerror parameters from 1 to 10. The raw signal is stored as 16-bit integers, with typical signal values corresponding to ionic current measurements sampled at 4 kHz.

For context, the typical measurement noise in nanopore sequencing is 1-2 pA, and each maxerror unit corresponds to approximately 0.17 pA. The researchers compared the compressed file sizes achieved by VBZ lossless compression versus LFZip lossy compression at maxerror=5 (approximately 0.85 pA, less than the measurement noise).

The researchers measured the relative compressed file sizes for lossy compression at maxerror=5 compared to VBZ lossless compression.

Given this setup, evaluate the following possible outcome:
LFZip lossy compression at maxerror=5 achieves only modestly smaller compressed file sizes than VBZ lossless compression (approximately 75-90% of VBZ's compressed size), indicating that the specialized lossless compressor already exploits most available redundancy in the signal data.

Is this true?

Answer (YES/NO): NO